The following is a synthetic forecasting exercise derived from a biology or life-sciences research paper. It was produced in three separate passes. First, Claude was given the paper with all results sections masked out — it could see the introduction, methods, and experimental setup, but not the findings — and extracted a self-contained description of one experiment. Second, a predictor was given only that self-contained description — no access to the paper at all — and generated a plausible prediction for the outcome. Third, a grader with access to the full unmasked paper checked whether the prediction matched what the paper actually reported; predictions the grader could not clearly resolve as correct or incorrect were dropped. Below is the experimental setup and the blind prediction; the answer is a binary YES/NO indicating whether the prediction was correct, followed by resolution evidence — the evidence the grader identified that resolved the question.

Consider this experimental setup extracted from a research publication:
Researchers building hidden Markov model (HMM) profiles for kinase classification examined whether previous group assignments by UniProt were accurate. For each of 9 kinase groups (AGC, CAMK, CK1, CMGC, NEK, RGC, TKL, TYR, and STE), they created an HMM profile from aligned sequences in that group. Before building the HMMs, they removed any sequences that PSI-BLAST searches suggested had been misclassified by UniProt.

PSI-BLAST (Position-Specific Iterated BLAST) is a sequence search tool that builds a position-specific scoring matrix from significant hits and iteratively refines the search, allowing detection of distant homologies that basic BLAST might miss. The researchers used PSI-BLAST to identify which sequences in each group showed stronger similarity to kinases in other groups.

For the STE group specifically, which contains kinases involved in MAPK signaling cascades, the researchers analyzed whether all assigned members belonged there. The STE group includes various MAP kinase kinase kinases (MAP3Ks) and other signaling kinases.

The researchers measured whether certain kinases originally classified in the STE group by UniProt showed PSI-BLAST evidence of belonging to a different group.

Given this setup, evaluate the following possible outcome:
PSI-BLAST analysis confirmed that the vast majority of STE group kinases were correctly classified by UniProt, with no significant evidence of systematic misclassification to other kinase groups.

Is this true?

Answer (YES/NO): NO